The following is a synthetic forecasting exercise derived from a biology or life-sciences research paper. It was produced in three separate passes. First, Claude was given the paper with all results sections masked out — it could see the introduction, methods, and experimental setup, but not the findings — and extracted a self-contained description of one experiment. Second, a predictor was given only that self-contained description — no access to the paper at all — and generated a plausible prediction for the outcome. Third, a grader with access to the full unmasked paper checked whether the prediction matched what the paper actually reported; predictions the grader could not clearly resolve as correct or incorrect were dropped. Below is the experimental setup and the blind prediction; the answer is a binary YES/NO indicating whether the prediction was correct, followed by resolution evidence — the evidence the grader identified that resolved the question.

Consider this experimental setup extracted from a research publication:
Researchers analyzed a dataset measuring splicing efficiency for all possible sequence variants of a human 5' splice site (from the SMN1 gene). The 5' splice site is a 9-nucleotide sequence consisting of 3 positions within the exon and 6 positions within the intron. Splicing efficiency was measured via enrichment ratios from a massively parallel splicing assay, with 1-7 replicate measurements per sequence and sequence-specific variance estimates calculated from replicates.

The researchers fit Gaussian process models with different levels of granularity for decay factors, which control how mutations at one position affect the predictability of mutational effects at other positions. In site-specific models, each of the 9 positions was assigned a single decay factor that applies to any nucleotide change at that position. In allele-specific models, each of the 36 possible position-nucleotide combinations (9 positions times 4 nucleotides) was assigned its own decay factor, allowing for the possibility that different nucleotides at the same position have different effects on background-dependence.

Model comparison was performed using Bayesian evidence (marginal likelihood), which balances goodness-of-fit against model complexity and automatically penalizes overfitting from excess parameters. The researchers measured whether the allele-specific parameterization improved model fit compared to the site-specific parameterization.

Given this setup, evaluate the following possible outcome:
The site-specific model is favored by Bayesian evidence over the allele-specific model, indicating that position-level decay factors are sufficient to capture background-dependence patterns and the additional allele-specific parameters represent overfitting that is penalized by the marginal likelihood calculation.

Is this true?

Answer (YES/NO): NO